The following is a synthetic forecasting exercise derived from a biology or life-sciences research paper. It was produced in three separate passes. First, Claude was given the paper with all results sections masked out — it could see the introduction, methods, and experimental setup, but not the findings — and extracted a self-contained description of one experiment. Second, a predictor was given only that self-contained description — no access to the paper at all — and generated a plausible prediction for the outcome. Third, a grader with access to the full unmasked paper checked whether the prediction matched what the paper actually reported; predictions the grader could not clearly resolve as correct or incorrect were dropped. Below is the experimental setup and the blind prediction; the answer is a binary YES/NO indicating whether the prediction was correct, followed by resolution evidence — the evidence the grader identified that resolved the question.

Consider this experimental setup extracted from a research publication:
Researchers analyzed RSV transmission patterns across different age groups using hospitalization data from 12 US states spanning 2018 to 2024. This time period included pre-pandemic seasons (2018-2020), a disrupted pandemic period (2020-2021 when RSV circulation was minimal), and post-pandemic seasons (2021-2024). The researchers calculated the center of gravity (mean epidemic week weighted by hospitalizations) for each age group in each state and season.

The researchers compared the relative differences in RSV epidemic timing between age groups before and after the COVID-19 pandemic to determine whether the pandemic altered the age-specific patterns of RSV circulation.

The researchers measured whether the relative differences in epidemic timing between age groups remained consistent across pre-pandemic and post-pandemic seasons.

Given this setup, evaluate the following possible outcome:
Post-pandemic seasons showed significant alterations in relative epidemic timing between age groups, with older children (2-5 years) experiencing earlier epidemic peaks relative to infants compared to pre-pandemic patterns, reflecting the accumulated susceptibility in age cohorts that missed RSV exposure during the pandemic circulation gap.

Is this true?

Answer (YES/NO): NO